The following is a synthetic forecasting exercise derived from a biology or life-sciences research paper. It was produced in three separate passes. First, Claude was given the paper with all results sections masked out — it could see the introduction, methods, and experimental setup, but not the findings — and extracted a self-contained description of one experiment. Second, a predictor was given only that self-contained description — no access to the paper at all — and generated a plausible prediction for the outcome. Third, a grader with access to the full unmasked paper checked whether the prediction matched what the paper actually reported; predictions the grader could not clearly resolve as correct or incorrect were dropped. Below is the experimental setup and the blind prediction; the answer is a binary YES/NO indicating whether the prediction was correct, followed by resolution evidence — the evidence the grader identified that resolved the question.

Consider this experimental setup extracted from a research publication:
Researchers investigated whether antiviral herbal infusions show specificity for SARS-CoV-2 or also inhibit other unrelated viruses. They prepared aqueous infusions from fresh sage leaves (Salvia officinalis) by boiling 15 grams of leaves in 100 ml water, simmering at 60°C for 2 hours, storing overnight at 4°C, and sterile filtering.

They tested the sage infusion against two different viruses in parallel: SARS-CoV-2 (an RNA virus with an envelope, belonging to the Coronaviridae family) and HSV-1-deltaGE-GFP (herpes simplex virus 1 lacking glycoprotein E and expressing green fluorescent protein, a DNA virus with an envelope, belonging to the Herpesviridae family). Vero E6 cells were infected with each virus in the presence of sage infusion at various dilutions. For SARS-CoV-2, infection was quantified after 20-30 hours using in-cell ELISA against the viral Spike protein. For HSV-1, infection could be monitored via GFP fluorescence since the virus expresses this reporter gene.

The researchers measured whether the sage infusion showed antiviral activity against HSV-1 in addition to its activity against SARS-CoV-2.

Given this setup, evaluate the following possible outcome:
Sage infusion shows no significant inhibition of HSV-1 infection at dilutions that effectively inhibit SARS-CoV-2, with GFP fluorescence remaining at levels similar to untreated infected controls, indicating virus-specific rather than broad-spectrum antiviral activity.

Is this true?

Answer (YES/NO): YES